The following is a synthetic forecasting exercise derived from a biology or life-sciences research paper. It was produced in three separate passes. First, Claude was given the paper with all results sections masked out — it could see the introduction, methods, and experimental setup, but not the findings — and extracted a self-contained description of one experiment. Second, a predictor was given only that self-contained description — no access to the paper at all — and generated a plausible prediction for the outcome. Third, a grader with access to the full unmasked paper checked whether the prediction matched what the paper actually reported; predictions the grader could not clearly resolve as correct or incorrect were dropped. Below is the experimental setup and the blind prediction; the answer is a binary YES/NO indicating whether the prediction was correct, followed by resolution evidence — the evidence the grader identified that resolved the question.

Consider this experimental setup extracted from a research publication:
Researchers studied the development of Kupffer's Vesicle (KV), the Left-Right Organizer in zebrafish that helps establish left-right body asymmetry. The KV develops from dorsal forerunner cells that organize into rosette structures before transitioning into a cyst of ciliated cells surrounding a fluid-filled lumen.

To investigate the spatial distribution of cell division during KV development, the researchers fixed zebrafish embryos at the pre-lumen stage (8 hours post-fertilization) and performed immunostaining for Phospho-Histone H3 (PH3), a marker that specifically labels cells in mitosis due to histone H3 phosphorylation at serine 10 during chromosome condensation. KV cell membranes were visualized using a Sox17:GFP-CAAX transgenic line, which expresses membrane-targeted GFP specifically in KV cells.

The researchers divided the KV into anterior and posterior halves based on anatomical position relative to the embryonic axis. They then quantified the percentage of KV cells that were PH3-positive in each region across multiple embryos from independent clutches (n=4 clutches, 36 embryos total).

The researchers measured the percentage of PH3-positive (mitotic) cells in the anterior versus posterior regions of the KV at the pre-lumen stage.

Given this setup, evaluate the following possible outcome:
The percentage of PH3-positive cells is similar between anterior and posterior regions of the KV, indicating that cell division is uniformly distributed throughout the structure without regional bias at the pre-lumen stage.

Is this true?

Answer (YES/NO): NO